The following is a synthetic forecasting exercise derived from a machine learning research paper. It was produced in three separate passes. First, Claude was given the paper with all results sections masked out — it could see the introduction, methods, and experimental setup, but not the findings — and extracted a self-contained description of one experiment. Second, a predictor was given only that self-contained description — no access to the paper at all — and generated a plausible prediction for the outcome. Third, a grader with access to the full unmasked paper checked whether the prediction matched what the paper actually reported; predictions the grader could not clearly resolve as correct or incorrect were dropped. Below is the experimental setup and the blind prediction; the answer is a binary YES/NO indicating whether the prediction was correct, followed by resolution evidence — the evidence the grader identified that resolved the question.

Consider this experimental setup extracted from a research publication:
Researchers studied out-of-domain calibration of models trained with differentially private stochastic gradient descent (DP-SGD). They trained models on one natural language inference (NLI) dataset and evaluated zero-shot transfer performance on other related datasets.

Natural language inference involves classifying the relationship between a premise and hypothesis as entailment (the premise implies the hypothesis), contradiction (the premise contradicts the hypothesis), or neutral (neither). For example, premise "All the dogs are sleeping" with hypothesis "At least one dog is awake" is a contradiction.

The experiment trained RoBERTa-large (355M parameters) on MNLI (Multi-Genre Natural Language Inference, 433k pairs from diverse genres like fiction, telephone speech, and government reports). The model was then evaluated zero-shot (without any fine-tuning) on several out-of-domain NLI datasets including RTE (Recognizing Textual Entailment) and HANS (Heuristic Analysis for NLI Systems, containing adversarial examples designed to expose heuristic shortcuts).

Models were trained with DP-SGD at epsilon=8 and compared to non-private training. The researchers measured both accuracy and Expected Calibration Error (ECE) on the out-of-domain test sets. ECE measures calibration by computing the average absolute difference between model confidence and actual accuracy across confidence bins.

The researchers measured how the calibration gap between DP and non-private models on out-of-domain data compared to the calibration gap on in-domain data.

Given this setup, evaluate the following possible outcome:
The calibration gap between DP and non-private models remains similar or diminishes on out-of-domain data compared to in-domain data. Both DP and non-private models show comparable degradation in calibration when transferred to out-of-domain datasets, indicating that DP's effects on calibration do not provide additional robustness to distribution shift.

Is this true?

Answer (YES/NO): YES